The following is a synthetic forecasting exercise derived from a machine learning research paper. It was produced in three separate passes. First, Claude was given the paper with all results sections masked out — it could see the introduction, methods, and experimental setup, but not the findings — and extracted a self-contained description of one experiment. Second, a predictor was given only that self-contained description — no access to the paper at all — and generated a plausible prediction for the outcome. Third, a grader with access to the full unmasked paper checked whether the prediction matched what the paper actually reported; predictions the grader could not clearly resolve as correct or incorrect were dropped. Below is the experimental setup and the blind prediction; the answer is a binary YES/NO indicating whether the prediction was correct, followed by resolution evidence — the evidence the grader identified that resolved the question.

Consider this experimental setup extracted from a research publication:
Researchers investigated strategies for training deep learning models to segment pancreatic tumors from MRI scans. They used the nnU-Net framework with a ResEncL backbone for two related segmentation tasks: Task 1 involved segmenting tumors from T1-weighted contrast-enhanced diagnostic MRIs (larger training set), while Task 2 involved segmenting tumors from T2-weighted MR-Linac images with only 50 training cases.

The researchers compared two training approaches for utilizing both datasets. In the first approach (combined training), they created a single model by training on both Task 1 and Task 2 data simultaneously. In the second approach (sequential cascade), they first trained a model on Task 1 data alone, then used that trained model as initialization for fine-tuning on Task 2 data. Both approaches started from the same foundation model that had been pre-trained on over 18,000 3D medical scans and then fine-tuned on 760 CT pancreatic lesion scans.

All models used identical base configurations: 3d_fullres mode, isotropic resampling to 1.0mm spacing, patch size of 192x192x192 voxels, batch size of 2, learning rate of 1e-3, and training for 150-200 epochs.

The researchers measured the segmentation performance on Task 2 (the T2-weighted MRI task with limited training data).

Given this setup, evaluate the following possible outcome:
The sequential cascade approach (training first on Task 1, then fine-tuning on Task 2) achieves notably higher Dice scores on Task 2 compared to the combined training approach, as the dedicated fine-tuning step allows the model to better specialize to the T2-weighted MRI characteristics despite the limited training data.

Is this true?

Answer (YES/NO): YES